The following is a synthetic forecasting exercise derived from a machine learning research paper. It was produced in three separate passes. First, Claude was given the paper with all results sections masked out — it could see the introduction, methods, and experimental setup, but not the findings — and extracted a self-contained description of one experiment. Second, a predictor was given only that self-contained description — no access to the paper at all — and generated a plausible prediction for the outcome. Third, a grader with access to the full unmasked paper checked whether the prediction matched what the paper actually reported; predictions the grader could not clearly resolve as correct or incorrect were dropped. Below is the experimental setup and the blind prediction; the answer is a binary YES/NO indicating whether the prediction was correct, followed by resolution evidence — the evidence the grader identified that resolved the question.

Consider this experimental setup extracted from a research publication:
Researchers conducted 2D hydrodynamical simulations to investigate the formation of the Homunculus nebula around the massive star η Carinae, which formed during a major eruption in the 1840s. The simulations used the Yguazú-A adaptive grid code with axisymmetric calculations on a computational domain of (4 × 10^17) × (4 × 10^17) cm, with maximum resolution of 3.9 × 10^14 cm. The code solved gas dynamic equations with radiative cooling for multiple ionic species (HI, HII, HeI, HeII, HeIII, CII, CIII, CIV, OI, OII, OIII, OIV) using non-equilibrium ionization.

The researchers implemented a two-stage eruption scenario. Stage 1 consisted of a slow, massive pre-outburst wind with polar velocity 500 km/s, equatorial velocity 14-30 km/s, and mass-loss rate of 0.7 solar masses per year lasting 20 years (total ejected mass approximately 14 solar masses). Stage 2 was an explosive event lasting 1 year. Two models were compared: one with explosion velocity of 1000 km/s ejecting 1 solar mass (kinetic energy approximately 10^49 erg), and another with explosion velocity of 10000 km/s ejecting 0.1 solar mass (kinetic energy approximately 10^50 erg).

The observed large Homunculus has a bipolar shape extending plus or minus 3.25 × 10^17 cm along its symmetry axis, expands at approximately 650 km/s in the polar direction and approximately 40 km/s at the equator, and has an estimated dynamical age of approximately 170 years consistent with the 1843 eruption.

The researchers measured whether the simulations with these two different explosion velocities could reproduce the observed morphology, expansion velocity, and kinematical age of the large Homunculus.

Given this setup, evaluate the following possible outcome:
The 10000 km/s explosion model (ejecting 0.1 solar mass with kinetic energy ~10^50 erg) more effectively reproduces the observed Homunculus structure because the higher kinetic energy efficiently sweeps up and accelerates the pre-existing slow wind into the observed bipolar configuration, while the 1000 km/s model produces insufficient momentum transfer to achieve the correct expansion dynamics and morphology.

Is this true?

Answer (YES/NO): NO